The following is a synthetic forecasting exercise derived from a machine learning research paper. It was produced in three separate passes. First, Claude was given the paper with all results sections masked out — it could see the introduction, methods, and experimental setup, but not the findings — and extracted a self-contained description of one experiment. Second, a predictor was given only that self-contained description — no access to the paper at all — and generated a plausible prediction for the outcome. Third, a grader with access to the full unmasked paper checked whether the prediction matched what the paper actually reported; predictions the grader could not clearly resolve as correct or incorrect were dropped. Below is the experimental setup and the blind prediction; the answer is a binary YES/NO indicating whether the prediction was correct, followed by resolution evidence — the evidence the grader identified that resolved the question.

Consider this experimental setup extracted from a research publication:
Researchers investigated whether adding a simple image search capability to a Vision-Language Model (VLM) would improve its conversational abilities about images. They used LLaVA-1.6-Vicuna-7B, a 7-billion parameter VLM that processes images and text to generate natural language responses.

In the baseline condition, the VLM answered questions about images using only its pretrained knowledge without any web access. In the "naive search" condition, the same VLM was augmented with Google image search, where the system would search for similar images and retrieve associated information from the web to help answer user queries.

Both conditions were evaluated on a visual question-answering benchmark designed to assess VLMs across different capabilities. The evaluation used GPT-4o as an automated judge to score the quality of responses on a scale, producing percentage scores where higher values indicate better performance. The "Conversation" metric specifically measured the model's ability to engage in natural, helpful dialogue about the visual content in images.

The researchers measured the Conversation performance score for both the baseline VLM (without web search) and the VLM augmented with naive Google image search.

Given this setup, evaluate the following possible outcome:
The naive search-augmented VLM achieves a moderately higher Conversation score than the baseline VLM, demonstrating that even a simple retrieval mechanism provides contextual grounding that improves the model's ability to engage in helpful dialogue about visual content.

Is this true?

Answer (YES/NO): NO